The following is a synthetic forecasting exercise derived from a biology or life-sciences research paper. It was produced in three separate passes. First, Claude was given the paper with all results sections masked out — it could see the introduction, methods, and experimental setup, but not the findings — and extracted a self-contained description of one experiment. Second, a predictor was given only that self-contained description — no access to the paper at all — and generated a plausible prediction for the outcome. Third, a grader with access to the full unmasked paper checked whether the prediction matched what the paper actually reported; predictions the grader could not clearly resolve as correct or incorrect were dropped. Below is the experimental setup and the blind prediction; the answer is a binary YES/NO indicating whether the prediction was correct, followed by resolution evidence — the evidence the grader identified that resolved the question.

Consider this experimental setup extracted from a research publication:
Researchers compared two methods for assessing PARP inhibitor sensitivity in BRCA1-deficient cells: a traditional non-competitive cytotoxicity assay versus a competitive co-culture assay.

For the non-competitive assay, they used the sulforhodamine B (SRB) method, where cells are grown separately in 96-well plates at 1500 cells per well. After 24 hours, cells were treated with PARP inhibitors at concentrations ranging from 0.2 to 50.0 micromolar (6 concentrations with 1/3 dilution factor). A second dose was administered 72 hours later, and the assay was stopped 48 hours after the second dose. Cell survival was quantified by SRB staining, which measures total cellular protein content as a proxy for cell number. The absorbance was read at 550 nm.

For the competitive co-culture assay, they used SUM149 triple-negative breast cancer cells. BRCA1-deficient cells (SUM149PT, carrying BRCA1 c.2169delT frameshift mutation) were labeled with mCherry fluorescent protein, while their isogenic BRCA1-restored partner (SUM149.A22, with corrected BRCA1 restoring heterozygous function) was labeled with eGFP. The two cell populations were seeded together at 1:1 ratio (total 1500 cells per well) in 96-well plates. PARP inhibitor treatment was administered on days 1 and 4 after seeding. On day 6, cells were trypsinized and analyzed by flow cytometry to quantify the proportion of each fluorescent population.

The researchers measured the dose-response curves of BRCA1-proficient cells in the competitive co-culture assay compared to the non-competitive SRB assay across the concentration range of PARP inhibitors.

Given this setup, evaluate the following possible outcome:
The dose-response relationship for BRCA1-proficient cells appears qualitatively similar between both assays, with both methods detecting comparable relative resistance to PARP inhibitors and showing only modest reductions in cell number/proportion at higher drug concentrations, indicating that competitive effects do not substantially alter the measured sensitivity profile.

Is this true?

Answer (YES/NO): NO